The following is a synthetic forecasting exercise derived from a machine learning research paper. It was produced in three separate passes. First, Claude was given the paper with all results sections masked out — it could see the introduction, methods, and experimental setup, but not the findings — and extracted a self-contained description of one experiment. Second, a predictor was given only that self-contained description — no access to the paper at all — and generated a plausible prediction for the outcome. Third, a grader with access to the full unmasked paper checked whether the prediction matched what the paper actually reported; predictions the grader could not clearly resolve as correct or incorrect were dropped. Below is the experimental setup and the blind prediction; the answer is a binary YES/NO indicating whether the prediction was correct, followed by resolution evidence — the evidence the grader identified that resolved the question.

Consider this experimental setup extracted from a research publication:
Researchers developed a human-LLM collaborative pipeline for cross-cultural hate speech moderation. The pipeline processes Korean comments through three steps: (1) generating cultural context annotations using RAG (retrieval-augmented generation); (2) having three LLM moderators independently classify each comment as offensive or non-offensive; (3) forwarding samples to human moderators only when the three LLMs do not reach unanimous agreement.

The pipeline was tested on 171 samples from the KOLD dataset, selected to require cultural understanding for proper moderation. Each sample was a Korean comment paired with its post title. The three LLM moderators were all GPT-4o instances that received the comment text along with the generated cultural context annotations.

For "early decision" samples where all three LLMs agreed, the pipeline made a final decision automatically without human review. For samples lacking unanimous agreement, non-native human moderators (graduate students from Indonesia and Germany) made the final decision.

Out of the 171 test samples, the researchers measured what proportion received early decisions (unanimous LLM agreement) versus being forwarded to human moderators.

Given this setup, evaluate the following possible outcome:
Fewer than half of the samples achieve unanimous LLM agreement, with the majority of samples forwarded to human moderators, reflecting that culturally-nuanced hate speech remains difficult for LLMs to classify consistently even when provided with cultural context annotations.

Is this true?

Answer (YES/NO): NO